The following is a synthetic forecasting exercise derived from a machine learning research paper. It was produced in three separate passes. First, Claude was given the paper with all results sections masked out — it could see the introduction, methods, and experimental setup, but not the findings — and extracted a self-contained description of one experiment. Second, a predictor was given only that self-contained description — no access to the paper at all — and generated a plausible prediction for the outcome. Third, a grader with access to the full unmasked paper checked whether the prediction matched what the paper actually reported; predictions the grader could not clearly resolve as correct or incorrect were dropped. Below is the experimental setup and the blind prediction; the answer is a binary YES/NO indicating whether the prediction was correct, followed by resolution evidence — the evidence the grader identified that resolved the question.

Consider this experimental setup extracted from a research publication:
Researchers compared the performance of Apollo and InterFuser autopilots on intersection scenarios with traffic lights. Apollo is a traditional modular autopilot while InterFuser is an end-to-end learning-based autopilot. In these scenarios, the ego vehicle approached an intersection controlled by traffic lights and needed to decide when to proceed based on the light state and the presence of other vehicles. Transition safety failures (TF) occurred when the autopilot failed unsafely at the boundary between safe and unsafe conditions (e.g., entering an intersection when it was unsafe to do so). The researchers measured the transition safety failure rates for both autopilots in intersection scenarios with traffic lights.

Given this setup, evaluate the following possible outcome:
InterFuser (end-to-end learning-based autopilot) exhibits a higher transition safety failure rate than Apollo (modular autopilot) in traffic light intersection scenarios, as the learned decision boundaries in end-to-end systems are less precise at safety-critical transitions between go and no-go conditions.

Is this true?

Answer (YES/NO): NO